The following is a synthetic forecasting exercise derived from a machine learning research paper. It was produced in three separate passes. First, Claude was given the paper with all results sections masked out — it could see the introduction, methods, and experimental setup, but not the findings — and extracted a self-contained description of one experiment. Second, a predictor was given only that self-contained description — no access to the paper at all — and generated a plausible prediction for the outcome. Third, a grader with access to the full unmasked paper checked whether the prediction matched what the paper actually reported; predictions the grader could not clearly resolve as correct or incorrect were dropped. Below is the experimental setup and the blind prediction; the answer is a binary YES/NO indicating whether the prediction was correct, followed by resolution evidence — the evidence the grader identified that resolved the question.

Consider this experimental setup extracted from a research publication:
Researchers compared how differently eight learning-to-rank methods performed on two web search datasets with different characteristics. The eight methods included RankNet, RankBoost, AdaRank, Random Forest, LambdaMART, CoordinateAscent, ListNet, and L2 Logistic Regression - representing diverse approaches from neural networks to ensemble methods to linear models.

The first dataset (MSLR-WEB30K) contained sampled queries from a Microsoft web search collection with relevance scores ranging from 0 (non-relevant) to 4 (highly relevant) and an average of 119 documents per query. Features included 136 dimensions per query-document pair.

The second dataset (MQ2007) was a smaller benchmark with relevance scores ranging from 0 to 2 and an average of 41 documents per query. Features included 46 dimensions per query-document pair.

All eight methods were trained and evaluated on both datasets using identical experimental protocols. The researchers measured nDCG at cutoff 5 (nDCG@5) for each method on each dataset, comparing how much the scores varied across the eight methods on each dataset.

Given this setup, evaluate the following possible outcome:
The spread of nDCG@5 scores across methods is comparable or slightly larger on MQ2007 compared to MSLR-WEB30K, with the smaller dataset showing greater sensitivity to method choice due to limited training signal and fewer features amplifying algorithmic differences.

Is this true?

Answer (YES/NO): NO